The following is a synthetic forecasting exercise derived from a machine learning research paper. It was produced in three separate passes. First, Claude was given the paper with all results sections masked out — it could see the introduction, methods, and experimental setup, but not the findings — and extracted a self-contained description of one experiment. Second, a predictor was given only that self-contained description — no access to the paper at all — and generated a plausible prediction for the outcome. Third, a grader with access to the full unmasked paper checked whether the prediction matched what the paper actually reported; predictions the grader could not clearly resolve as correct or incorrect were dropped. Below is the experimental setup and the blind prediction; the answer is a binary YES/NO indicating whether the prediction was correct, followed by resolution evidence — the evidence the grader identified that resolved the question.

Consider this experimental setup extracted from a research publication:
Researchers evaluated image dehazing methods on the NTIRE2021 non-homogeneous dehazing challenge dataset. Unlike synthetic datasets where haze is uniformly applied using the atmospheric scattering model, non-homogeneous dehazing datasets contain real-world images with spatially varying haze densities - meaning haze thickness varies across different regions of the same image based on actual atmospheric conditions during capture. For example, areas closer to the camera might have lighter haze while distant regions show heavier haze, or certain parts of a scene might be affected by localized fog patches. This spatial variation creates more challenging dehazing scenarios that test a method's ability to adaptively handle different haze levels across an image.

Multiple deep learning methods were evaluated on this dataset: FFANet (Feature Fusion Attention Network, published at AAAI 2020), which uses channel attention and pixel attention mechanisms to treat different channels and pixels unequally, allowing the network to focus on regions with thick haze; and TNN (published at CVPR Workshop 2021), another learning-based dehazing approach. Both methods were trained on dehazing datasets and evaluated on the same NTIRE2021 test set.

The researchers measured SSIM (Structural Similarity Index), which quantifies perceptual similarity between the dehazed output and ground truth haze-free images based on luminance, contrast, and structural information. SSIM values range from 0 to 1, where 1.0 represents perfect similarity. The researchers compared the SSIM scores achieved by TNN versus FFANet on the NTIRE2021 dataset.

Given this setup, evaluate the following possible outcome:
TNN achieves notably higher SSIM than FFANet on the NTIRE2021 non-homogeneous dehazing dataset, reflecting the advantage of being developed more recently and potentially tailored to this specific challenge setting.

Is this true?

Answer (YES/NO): NO